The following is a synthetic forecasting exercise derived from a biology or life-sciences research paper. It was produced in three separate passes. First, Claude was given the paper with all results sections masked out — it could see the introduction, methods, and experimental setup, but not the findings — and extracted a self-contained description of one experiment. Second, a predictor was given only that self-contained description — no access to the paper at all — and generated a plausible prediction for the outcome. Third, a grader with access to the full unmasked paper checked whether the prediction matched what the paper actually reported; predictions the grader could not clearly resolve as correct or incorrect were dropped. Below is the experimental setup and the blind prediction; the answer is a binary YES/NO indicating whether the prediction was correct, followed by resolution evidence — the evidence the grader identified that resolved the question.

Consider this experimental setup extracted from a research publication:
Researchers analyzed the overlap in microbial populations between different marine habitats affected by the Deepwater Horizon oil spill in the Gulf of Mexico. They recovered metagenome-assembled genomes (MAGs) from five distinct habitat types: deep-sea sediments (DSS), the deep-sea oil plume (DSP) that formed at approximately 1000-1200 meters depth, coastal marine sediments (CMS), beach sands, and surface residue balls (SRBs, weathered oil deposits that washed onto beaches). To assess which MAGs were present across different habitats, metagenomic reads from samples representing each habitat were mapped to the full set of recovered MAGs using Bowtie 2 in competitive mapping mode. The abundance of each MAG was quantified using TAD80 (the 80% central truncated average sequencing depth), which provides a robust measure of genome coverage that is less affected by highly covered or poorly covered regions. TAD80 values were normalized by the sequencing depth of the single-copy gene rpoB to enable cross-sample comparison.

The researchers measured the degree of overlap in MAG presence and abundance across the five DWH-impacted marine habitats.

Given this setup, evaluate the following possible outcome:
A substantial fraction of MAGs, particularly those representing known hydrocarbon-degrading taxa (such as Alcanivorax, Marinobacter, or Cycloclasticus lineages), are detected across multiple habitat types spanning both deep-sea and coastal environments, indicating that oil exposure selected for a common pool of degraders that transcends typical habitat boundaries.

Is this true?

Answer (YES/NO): NO